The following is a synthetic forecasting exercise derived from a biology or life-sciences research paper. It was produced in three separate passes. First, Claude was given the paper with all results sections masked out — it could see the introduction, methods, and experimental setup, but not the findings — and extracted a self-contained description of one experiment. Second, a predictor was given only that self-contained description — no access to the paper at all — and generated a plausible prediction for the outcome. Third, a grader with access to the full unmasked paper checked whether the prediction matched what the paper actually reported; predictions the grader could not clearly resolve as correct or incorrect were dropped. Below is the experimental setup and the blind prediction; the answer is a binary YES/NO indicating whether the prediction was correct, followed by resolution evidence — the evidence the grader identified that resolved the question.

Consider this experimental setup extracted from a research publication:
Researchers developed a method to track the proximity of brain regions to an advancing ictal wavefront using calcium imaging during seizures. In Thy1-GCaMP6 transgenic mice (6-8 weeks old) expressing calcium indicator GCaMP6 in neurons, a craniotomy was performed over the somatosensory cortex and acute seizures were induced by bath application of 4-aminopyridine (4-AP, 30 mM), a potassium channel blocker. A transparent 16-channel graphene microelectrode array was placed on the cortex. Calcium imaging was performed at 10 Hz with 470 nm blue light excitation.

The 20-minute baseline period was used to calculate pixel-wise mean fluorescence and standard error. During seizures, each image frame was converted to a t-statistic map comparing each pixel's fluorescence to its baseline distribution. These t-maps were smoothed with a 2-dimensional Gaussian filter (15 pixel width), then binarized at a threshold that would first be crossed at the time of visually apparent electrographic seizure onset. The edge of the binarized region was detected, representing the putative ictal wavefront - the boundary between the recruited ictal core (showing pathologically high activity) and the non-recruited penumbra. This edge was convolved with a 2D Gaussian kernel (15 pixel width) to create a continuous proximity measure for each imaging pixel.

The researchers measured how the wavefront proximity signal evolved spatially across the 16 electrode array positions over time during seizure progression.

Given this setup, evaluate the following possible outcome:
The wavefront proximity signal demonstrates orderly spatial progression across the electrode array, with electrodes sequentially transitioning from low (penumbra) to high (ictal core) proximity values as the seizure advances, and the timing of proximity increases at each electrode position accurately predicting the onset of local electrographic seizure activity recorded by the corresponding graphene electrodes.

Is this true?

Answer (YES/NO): NO